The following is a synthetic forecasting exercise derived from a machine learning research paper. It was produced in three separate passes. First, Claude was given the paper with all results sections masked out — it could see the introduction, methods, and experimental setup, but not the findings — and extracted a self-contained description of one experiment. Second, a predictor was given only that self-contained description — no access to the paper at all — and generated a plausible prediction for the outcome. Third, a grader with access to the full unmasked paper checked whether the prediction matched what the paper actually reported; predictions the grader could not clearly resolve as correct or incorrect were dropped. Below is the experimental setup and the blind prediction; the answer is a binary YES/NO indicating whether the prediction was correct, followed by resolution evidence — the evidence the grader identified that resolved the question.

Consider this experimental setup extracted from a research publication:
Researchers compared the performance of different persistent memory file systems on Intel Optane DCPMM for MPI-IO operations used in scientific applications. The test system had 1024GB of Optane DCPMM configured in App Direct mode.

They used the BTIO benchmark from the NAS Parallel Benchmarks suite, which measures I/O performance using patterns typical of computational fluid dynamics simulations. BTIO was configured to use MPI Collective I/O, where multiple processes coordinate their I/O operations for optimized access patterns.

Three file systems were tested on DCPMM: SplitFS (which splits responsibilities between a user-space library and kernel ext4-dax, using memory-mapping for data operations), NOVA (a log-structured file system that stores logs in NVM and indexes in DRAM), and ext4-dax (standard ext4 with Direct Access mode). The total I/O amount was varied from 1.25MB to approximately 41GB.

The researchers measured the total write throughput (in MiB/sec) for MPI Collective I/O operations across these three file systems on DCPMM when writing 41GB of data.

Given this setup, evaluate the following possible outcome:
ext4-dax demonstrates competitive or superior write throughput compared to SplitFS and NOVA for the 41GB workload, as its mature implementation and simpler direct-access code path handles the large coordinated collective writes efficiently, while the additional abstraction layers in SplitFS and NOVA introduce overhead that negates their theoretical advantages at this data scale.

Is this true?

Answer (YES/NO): NO